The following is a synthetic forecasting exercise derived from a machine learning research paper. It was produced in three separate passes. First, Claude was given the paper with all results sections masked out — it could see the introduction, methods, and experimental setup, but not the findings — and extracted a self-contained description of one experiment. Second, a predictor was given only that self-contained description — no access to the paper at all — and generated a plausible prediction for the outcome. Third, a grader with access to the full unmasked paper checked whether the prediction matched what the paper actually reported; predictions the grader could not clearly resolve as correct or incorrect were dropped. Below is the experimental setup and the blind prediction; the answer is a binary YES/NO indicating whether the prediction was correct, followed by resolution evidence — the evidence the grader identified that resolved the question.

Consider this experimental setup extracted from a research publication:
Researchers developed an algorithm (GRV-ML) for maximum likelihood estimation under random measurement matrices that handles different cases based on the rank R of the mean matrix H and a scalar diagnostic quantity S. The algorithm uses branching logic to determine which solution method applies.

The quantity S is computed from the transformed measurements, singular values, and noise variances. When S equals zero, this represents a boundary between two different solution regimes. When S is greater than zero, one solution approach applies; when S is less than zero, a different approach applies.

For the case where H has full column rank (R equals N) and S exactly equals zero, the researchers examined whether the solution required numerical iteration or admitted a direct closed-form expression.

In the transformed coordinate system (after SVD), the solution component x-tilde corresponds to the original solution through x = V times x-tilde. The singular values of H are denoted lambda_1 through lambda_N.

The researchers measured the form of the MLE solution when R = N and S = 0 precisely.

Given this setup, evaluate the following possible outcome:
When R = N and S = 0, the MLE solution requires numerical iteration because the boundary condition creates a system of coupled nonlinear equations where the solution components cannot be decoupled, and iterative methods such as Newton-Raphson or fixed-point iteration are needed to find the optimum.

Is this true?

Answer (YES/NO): NO